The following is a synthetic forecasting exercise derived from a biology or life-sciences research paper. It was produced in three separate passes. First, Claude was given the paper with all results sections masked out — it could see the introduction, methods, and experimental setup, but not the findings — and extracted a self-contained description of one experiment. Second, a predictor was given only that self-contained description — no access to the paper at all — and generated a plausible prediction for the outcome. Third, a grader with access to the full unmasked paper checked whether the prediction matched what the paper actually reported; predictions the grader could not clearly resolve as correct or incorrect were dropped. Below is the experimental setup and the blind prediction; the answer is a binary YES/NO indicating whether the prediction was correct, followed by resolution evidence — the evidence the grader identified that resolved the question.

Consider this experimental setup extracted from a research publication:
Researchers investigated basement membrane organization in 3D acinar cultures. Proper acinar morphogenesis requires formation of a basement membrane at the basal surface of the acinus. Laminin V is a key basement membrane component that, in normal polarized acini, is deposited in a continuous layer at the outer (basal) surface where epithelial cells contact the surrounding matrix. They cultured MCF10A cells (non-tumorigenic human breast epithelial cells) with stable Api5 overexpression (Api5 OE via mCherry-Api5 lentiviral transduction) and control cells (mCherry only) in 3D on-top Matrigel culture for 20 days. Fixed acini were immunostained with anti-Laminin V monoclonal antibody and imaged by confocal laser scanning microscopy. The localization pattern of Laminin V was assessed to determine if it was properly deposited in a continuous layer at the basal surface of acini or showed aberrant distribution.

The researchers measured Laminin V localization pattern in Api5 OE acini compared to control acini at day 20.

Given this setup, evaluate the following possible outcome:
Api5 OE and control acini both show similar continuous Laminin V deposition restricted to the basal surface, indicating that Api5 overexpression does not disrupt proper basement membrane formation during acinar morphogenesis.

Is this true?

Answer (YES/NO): NO